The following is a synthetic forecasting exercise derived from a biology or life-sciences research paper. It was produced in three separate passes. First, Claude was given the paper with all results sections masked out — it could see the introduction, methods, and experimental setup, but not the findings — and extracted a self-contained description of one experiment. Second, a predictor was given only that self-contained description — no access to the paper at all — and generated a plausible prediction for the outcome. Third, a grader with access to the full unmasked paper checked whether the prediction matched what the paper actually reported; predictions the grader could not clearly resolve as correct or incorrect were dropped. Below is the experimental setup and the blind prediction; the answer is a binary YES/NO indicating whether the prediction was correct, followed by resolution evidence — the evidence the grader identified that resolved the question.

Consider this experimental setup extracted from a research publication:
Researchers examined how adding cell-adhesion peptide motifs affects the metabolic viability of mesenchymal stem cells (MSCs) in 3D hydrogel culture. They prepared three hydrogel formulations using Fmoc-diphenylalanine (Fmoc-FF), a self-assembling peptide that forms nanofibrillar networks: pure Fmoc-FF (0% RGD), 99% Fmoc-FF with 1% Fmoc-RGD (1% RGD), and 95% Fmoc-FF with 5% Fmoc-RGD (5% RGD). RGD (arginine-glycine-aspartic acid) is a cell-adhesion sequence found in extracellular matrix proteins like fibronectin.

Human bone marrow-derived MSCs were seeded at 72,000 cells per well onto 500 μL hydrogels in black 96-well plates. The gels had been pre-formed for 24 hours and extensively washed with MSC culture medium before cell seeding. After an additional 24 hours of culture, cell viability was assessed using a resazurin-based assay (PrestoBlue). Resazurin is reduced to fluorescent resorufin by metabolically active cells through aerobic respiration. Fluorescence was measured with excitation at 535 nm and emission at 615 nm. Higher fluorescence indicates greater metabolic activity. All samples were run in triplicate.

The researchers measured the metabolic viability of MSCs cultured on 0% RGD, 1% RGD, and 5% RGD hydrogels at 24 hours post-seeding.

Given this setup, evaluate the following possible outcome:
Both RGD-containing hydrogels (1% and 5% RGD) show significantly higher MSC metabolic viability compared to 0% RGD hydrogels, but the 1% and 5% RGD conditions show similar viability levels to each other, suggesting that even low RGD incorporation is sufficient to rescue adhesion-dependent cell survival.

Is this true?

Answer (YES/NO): NO